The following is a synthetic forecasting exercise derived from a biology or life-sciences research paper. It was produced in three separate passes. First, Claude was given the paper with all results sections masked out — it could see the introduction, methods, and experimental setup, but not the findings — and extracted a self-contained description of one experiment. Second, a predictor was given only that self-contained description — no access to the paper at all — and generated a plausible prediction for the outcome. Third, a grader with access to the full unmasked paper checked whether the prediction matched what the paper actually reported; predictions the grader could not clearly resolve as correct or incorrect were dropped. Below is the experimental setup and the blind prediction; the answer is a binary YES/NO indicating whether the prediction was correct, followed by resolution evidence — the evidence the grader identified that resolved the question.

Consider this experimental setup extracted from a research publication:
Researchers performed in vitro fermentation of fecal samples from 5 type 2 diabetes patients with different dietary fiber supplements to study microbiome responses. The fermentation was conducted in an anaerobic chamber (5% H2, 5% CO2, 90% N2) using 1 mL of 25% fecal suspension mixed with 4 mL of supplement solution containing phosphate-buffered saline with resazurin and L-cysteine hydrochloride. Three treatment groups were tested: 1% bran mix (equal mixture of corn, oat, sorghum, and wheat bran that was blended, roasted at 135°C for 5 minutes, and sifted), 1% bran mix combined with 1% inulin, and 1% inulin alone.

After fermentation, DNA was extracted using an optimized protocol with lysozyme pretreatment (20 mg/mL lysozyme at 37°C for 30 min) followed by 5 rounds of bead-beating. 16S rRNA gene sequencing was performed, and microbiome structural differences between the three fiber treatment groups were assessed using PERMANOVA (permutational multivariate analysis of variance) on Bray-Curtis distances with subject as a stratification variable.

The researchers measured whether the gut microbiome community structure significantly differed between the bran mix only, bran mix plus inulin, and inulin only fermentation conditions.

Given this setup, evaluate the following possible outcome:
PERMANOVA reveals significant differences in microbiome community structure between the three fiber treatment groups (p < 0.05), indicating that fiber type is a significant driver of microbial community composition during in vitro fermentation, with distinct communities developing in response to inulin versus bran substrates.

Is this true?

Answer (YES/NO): YES